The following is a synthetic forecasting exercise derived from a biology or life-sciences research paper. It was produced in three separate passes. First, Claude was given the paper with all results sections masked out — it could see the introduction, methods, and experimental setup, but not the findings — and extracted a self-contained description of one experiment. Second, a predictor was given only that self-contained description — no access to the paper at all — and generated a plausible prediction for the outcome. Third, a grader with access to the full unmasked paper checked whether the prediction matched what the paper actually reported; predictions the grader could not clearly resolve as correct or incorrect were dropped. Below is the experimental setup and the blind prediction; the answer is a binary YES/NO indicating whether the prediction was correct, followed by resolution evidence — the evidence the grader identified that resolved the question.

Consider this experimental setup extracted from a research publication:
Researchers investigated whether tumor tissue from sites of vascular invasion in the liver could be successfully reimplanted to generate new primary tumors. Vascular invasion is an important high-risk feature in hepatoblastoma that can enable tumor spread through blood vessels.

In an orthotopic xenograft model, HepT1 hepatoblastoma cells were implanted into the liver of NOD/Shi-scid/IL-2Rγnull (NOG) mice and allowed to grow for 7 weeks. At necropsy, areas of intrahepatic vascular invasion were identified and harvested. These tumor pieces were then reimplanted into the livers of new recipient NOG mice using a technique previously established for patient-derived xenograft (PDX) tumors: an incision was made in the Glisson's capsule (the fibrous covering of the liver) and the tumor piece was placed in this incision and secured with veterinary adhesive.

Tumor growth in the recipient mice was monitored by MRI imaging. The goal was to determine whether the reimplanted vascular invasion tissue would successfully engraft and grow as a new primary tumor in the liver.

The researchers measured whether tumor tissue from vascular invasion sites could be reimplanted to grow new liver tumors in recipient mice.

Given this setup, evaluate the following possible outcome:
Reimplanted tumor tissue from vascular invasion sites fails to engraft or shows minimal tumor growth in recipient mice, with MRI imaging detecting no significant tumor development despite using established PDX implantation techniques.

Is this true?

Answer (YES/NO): NO